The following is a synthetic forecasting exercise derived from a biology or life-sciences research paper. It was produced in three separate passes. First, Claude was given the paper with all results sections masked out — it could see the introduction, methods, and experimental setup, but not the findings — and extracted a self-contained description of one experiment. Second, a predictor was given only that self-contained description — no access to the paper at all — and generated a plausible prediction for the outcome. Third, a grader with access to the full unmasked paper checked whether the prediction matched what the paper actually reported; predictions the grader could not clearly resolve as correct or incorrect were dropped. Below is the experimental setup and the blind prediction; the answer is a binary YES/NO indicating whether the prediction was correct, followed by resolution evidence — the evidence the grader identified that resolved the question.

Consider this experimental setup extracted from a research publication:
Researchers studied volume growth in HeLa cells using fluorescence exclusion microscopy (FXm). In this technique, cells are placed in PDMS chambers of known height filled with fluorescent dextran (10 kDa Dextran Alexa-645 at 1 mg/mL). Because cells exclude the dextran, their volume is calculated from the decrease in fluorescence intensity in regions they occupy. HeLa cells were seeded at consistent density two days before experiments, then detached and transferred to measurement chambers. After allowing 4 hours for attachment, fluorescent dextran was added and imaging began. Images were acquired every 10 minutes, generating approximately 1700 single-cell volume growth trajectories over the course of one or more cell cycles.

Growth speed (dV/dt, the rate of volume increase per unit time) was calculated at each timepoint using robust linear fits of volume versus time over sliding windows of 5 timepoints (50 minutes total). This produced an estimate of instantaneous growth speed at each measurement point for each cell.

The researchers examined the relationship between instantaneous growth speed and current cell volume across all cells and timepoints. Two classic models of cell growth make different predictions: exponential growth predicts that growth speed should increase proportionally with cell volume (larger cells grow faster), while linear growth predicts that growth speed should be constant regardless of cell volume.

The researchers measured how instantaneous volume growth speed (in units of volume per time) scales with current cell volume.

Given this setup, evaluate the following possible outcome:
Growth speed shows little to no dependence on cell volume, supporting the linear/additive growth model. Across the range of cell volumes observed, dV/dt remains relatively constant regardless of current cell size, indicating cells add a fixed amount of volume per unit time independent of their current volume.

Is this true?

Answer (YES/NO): NO